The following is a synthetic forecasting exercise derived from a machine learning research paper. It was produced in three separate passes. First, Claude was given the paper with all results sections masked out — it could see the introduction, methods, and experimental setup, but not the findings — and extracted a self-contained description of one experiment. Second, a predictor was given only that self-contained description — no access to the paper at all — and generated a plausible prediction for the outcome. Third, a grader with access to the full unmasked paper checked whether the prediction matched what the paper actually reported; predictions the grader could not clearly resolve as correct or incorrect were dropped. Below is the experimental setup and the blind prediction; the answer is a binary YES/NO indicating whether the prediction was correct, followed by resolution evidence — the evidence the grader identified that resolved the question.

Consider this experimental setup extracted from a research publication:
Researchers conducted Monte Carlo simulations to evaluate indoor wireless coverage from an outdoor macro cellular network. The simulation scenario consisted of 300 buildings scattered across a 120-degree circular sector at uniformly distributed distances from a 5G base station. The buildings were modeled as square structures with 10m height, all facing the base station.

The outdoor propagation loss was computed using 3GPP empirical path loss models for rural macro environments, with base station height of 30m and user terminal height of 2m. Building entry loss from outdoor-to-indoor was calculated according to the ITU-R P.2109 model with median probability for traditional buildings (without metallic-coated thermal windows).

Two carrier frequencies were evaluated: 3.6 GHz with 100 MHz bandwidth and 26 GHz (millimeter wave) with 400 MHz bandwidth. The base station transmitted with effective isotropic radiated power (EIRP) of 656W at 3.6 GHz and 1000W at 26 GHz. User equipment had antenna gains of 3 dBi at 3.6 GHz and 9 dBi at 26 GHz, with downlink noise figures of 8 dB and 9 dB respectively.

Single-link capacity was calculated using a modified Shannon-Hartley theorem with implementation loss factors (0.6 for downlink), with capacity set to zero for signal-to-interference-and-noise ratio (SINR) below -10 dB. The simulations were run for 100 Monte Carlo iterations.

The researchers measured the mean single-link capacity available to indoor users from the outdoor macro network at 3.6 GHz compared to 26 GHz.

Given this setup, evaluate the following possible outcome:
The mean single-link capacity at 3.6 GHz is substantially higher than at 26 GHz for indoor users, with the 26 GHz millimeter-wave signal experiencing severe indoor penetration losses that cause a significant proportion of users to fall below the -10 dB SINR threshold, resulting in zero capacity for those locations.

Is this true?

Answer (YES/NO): YES